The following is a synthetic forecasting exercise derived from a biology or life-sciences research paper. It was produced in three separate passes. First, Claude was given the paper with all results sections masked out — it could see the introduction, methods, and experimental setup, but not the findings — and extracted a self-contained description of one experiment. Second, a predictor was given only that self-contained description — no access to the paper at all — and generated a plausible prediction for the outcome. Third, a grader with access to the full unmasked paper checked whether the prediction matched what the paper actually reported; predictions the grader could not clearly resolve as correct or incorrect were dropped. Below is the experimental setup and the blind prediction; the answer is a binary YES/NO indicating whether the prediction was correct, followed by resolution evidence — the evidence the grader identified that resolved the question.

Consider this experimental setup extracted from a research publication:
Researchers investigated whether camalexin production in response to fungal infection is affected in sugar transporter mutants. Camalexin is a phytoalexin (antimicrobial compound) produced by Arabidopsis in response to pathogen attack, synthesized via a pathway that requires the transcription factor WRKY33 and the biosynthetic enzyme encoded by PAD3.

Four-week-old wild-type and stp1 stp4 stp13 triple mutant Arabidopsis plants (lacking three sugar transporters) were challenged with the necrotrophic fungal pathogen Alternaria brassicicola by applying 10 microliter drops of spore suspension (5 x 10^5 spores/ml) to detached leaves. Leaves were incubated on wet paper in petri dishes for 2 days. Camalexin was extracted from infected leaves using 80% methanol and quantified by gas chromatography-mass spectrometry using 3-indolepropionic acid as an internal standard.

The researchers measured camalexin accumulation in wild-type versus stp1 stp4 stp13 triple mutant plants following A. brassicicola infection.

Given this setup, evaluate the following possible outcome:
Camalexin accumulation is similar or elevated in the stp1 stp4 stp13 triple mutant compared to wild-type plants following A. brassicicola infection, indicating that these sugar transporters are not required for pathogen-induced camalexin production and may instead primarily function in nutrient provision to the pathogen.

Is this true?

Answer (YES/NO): NO